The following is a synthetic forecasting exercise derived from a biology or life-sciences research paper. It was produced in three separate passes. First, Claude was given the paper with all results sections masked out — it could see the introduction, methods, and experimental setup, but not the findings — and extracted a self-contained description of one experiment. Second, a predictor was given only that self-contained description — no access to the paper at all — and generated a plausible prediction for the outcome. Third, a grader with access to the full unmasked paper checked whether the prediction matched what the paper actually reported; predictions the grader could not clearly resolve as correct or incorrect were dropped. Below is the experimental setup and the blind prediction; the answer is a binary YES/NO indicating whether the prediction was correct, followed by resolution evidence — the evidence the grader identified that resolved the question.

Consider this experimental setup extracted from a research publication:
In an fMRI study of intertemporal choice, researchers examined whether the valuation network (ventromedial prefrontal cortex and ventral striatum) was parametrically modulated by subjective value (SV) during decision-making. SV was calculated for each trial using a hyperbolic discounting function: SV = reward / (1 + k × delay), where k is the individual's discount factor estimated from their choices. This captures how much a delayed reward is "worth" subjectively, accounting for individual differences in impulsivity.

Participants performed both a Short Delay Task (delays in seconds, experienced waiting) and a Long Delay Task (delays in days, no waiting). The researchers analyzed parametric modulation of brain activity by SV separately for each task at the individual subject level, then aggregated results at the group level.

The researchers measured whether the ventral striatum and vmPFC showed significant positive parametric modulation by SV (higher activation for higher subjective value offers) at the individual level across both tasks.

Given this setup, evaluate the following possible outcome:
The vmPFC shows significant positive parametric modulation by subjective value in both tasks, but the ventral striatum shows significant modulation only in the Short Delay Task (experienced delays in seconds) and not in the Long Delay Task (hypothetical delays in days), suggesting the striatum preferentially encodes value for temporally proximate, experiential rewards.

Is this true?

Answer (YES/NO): NO